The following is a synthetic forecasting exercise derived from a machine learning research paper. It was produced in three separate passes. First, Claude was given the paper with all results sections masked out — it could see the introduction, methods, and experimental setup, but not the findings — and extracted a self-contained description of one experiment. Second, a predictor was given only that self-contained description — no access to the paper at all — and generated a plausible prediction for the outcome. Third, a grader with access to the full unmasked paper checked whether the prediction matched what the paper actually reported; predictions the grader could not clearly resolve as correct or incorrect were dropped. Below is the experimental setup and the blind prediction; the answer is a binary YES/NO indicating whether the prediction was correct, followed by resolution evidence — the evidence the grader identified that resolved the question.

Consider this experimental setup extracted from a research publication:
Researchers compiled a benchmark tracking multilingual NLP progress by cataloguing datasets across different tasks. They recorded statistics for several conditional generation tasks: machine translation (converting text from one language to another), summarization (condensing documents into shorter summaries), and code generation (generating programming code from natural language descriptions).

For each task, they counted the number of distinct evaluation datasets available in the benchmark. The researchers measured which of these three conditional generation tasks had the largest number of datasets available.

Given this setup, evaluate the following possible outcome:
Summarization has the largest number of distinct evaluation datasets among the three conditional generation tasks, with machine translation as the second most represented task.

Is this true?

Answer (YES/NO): YES